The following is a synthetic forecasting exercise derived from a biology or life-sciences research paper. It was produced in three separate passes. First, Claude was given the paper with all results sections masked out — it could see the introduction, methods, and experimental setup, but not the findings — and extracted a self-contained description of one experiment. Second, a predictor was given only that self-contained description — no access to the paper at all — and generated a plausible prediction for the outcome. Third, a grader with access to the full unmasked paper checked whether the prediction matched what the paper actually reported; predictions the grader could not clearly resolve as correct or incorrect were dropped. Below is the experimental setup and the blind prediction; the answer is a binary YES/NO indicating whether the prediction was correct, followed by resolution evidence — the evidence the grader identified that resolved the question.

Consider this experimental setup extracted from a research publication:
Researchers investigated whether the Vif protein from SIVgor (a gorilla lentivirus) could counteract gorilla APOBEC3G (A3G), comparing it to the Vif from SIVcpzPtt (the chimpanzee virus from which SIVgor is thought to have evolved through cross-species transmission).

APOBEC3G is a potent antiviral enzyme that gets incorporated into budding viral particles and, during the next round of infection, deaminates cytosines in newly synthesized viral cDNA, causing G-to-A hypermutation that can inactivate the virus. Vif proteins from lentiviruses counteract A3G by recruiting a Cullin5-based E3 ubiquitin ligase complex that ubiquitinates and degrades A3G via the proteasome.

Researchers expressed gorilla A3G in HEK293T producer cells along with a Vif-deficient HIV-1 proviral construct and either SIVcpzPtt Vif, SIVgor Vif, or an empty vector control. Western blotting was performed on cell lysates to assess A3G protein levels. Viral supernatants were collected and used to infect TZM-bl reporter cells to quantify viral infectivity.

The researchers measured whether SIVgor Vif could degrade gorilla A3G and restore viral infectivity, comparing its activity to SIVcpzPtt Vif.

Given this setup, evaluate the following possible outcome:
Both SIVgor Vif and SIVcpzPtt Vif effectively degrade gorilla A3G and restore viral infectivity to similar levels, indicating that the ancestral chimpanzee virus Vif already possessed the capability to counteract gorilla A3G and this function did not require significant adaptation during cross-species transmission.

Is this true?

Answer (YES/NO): NO